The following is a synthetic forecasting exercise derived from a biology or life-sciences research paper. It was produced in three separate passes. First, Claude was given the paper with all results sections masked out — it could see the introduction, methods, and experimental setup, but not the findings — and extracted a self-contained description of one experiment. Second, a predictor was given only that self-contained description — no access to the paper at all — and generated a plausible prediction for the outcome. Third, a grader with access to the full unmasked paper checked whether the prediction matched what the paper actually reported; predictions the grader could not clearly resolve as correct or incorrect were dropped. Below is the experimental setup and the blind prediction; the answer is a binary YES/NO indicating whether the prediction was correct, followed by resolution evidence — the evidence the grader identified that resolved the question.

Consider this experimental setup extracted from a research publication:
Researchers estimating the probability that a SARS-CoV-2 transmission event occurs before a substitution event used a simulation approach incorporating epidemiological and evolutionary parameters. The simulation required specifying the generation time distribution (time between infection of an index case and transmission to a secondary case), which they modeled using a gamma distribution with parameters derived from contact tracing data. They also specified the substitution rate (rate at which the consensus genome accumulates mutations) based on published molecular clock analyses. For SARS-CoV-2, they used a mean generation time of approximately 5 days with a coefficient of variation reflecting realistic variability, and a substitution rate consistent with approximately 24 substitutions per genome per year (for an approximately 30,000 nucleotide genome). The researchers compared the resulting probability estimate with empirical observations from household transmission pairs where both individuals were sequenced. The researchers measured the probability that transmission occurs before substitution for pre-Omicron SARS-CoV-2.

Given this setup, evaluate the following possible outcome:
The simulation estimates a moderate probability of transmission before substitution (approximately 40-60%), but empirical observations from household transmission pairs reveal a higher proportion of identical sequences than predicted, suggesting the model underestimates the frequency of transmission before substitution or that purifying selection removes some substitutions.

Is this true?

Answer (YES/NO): NO